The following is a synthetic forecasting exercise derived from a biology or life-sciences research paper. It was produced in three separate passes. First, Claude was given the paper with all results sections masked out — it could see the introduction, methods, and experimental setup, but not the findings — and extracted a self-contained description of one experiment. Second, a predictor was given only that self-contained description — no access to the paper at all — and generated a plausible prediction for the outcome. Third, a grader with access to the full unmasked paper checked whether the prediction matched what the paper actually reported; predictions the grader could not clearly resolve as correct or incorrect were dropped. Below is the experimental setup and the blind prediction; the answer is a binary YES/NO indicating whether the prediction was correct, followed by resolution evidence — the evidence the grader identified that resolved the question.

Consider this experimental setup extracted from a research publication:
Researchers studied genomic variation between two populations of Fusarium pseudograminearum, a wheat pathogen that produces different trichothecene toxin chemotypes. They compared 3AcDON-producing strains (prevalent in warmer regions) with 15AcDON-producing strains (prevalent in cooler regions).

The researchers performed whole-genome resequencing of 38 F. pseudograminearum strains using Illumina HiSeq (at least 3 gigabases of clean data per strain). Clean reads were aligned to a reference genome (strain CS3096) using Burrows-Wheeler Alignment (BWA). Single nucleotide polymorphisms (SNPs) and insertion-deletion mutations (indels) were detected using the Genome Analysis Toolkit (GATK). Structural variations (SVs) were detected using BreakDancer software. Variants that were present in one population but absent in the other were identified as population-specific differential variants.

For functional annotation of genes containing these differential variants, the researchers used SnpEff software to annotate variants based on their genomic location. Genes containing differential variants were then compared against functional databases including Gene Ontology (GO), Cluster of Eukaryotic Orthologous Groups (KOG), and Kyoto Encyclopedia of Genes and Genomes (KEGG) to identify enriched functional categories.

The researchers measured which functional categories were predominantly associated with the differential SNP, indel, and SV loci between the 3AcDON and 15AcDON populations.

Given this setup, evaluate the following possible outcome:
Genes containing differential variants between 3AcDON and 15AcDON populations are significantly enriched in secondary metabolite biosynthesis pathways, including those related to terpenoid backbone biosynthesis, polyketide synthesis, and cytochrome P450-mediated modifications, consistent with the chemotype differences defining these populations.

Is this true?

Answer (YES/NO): NO